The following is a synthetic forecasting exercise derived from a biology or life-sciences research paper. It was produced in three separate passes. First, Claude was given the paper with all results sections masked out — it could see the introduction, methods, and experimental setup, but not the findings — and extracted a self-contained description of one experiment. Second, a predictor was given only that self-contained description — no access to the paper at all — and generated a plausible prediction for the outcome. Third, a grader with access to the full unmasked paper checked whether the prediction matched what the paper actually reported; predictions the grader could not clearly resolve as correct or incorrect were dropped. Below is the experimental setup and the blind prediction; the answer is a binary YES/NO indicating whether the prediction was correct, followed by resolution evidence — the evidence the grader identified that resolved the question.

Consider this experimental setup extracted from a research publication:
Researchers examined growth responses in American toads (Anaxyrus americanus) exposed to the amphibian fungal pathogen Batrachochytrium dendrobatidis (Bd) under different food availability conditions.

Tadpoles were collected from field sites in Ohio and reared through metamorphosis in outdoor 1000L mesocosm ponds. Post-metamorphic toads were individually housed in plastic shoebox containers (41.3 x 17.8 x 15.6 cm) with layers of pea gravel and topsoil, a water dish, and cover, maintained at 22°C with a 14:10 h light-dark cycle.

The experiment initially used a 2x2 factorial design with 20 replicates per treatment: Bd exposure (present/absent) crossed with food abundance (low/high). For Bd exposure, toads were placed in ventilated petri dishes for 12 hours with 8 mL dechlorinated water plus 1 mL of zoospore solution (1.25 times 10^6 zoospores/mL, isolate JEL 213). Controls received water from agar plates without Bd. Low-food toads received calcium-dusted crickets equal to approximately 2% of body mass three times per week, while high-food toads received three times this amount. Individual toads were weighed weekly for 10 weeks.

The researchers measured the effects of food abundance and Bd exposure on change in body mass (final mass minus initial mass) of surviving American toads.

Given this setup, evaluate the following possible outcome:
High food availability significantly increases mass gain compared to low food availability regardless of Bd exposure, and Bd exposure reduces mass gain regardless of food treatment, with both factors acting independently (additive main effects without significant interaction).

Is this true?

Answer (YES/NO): NO